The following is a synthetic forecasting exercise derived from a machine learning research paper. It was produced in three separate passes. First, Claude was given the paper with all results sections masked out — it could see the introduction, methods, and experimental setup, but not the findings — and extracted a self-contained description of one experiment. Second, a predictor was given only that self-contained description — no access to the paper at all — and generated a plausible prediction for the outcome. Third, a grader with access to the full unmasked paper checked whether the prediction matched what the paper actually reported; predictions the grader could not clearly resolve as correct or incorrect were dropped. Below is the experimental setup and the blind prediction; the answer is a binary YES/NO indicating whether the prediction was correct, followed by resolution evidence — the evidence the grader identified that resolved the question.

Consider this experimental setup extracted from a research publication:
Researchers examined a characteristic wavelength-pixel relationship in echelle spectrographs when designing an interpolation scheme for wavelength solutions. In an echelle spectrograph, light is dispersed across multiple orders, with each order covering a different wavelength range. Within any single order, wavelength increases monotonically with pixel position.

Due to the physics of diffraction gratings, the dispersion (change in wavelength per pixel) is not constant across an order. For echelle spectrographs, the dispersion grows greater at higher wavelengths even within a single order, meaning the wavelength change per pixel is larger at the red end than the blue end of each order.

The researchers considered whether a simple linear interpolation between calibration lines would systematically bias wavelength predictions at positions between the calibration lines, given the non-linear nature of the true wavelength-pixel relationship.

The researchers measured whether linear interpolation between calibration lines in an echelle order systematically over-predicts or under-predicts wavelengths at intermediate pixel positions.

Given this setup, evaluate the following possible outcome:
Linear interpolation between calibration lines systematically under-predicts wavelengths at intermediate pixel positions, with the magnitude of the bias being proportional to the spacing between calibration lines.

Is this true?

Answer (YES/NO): NO